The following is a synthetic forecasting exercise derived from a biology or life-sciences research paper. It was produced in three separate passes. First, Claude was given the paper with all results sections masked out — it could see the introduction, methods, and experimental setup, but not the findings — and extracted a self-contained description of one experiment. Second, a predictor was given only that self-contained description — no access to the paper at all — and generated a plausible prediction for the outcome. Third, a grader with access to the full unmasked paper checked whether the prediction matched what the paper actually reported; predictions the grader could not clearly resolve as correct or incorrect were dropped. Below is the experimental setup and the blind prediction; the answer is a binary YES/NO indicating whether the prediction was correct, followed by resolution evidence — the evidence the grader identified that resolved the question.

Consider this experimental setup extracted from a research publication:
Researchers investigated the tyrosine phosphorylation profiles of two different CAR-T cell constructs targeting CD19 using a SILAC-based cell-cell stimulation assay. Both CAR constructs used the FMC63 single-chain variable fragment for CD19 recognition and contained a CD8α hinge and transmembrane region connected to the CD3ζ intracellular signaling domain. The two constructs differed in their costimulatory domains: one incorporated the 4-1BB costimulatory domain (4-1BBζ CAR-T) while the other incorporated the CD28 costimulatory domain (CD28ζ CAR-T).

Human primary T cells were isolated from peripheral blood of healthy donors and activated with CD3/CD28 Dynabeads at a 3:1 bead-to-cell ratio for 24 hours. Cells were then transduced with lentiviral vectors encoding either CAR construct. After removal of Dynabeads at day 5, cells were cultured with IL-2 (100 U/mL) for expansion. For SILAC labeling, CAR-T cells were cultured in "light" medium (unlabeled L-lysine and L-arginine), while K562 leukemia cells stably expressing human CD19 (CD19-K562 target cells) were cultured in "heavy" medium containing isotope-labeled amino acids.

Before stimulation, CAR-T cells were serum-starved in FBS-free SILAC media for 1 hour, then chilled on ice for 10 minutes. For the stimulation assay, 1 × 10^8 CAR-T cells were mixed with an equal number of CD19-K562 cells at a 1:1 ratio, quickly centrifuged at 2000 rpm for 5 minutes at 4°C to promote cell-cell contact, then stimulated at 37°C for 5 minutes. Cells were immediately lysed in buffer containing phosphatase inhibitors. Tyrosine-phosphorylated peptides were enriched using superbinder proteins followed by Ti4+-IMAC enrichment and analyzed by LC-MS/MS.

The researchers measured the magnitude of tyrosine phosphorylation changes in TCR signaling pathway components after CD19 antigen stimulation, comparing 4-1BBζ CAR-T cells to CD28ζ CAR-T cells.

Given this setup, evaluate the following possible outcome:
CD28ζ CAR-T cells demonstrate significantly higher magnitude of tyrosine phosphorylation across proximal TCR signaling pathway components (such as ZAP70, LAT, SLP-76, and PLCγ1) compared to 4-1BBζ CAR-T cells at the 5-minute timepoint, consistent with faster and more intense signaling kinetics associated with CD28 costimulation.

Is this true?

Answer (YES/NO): YES